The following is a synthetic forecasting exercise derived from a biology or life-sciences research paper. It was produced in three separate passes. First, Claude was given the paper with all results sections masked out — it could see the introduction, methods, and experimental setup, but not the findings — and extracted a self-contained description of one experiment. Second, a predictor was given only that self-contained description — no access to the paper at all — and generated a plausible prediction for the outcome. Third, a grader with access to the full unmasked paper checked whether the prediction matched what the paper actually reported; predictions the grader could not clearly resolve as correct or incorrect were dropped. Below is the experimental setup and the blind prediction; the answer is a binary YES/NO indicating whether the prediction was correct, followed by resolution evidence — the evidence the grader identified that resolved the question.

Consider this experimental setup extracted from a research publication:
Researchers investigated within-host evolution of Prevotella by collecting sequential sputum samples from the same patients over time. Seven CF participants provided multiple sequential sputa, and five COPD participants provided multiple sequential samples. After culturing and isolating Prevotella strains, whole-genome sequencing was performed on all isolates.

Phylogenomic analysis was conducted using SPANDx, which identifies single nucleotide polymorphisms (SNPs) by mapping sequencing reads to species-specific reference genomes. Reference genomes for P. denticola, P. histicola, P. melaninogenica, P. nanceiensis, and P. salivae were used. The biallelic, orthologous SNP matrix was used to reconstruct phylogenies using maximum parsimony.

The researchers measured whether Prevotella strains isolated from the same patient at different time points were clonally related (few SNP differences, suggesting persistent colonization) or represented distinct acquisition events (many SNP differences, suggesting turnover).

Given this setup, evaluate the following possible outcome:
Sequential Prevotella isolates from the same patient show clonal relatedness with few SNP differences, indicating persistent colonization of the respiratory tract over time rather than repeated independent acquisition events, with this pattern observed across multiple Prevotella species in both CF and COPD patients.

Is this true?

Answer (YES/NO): NO